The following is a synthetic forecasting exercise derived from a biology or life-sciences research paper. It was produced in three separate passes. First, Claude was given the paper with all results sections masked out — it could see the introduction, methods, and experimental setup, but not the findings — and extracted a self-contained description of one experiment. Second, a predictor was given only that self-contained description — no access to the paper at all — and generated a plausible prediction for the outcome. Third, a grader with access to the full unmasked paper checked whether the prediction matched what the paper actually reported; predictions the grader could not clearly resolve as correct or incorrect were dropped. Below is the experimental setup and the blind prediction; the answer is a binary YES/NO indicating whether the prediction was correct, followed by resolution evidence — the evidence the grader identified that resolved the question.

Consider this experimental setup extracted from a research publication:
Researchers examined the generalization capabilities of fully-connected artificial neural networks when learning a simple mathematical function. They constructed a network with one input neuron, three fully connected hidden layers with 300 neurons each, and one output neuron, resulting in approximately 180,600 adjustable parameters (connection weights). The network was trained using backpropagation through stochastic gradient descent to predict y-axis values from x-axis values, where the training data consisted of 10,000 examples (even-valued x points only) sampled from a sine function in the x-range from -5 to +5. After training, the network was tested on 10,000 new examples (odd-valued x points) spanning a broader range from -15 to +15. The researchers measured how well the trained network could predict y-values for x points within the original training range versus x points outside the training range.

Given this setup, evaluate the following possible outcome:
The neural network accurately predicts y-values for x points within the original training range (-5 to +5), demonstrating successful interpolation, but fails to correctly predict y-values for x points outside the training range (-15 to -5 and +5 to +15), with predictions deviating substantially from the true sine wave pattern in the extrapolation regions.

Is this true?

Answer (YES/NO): YES